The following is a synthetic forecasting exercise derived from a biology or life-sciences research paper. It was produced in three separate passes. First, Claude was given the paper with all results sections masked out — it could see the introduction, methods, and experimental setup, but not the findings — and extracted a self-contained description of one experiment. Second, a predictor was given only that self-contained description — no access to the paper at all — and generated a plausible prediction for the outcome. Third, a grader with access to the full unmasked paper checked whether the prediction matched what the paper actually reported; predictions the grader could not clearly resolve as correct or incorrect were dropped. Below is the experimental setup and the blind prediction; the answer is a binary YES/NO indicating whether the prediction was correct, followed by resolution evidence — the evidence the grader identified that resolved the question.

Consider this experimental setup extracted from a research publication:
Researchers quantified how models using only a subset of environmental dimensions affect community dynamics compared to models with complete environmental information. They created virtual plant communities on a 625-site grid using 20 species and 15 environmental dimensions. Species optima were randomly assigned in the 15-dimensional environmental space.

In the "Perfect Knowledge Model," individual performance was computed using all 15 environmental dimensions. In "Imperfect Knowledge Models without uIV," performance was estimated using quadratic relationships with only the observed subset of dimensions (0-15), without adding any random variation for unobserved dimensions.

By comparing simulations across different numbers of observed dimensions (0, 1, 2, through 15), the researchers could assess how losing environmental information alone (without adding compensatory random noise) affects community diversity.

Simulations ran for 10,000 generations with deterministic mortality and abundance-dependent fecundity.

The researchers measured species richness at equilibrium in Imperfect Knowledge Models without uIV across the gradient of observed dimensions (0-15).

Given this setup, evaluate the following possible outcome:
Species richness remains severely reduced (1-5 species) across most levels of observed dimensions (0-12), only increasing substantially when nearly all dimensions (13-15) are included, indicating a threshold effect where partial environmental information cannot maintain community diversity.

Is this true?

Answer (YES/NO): NO